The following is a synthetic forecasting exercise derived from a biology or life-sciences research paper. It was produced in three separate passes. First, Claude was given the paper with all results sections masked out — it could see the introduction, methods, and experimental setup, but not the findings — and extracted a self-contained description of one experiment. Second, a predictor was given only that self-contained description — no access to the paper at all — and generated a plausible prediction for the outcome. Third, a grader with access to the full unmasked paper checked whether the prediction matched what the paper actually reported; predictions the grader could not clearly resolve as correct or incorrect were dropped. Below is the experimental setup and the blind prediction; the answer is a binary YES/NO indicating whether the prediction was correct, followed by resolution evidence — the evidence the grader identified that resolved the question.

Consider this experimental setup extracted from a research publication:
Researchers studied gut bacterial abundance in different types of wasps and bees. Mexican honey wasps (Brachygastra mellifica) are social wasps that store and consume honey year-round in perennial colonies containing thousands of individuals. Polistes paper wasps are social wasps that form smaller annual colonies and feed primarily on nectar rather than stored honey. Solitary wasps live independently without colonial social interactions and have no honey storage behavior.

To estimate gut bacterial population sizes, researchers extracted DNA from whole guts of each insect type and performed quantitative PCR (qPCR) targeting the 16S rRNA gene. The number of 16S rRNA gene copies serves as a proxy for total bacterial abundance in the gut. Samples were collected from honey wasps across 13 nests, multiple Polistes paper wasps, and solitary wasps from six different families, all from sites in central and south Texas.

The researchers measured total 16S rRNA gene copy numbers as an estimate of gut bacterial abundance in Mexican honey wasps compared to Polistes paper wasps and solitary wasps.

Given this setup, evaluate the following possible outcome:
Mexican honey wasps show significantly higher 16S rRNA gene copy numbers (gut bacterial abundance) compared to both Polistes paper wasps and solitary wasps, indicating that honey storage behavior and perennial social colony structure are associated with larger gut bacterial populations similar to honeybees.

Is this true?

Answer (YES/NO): YES